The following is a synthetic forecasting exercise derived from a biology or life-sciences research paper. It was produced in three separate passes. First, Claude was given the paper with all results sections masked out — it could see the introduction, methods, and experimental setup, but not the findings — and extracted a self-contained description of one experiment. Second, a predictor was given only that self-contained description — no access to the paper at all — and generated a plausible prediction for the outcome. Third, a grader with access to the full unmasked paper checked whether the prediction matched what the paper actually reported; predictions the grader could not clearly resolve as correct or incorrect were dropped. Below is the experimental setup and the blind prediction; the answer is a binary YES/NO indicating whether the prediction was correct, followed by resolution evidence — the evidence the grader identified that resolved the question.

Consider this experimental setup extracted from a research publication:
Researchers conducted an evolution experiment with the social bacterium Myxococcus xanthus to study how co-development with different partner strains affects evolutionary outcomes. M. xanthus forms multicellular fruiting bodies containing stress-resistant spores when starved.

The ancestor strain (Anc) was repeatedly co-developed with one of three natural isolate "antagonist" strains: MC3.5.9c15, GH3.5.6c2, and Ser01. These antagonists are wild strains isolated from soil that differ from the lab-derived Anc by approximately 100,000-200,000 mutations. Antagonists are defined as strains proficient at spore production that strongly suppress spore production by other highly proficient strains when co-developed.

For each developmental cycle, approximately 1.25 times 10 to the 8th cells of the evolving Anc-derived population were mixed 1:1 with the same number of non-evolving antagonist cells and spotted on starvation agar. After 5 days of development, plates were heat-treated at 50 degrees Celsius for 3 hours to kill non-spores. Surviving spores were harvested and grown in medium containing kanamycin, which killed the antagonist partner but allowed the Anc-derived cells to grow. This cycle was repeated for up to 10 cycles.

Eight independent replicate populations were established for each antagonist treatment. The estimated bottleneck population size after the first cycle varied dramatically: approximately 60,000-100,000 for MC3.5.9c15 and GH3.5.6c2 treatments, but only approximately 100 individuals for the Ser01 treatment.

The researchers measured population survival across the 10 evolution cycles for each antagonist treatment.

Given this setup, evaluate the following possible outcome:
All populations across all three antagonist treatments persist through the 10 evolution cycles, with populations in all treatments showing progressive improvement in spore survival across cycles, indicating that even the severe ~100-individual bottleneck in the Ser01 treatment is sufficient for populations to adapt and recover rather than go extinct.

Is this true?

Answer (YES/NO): NO